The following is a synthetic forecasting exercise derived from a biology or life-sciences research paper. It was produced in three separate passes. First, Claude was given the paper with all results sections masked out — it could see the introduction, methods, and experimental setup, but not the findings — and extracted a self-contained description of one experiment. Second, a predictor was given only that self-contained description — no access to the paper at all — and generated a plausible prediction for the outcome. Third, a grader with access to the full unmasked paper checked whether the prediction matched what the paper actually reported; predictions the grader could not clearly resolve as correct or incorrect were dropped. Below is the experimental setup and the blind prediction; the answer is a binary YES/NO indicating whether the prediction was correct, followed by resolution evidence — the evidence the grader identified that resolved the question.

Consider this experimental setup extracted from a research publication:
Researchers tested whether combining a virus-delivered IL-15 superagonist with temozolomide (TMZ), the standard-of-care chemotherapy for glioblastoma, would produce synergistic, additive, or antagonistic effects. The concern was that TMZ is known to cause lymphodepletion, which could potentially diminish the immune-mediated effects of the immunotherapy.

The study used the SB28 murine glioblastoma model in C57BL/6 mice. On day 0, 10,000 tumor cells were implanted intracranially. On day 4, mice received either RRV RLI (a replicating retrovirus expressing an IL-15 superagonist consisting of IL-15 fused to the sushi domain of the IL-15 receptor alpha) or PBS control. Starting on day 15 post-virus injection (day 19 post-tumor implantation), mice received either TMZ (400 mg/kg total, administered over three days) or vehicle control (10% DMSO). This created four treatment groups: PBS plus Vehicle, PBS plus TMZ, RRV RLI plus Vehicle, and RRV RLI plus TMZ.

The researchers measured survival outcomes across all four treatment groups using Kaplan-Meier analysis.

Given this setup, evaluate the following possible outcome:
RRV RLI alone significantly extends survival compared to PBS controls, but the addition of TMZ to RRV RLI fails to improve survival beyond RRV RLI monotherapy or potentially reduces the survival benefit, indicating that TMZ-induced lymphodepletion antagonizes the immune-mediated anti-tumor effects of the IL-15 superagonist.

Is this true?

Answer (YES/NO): NO